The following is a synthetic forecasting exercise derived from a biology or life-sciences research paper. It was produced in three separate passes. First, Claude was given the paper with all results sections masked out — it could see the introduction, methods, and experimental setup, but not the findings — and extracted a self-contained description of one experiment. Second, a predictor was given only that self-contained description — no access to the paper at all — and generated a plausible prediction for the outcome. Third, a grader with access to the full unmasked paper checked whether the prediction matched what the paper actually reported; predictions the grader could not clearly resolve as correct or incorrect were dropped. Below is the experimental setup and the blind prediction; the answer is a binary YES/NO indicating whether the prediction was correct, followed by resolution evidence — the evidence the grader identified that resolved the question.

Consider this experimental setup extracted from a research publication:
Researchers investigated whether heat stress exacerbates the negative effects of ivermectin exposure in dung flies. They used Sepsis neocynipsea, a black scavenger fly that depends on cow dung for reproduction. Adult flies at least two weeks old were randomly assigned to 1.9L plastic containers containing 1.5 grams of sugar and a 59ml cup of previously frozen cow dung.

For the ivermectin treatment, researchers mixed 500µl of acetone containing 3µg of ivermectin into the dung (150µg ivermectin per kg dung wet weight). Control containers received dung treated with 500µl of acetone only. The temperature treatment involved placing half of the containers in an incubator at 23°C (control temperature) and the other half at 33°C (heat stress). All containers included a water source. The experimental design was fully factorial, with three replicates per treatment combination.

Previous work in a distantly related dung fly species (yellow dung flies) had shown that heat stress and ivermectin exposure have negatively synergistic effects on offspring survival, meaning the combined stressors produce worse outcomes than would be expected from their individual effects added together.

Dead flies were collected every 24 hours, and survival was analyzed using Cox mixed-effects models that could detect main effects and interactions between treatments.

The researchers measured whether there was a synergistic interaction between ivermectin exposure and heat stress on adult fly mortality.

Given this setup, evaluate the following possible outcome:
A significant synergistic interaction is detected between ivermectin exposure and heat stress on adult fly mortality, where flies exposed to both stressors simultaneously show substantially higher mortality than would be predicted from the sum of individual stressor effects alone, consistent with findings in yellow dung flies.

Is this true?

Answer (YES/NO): NO